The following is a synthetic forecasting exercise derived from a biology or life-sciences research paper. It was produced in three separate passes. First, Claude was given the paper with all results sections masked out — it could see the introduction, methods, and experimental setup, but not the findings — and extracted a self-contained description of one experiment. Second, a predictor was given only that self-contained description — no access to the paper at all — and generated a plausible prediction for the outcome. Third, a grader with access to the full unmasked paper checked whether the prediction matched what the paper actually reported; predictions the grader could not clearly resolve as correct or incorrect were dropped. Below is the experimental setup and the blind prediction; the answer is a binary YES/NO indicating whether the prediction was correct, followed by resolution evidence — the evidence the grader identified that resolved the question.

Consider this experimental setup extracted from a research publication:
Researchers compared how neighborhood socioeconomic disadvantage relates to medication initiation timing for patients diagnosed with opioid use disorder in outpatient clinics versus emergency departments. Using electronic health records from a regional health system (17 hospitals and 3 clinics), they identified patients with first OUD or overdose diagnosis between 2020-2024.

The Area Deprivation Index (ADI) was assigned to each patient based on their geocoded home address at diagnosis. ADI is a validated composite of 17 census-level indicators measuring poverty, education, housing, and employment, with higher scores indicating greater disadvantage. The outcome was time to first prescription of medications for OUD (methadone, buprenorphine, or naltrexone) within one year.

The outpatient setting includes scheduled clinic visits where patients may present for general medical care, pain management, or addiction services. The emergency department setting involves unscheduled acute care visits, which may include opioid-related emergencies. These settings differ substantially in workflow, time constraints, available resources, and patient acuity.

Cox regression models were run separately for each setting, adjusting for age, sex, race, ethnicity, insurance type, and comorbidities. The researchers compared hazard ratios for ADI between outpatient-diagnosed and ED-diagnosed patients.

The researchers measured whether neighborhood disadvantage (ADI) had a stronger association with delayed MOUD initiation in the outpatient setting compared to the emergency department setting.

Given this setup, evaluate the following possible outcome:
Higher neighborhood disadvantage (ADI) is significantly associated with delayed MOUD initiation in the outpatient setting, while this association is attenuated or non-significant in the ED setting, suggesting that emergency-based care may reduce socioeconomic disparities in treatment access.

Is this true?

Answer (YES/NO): NO